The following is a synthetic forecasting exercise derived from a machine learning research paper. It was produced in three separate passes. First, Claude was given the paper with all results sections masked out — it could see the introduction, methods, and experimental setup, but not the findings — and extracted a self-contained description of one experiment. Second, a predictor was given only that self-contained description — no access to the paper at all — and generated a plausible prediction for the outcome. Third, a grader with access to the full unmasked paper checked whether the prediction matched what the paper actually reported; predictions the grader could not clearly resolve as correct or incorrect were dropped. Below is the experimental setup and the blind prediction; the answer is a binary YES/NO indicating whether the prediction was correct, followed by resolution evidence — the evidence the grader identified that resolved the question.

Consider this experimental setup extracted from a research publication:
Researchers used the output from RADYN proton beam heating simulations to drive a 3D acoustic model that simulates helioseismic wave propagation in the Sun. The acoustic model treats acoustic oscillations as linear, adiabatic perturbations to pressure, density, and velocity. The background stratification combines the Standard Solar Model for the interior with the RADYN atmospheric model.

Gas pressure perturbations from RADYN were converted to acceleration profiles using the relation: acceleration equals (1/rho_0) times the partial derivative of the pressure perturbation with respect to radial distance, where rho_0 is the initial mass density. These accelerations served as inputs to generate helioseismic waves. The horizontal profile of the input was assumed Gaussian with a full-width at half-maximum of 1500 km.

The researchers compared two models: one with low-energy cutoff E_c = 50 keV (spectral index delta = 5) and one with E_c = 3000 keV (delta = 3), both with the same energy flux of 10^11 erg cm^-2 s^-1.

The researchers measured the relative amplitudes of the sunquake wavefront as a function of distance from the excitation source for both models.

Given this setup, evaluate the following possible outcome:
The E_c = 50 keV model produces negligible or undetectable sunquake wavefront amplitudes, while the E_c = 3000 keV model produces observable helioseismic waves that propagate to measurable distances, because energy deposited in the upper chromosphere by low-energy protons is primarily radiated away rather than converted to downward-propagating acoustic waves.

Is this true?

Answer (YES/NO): NO